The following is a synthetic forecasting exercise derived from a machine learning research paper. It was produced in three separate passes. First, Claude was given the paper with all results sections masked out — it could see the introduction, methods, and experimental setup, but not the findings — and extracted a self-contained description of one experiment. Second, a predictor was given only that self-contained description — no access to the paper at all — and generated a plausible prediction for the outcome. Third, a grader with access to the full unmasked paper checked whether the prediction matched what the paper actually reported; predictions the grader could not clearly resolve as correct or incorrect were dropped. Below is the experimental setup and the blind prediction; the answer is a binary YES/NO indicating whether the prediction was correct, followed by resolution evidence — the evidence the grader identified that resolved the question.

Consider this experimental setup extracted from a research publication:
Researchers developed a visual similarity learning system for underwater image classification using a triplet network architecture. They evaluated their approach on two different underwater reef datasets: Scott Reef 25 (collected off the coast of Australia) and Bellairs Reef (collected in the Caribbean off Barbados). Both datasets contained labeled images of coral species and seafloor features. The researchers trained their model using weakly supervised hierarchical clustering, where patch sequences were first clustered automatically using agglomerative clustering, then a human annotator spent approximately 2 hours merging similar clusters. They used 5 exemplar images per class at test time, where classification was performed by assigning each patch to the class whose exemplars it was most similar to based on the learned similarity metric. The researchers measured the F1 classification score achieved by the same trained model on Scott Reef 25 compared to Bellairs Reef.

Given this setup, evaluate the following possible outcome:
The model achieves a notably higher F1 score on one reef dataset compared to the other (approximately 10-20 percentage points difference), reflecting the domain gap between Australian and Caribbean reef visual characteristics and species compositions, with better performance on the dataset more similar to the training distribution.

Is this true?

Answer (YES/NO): YES